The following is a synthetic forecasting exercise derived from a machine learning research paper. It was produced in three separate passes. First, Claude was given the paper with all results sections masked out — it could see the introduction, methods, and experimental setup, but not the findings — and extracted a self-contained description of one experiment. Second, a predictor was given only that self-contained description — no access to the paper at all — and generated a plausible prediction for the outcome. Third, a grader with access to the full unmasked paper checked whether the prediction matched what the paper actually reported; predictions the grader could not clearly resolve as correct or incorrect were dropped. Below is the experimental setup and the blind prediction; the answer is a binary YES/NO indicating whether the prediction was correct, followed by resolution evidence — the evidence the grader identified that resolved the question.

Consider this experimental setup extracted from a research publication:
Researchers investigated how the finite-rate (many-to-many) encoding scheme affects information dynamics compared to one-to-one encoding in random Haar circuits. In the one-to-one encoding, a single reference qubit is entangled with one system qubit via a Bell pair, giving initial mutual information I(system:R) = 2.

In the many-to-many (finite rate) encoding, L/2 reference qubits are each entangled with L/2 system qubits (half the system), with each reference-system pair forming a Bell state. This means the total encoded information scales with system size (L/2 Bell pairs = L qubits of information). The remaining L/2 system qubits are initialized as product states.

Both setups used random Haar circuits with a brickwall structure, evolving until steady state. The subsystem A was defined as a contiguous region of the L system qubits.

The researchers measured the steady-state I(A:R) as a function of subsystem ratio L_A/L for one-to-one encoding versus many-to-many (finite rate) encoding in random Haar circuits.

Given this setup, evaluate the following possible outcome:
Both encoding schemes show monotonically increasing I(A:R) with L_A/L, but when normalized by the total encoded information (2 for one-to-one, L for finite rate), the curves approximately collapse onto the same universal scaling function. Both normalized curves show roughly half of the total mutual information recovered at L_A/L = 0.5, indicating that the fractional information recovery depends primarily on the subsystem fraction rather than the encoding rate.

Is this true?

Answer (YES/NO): NO